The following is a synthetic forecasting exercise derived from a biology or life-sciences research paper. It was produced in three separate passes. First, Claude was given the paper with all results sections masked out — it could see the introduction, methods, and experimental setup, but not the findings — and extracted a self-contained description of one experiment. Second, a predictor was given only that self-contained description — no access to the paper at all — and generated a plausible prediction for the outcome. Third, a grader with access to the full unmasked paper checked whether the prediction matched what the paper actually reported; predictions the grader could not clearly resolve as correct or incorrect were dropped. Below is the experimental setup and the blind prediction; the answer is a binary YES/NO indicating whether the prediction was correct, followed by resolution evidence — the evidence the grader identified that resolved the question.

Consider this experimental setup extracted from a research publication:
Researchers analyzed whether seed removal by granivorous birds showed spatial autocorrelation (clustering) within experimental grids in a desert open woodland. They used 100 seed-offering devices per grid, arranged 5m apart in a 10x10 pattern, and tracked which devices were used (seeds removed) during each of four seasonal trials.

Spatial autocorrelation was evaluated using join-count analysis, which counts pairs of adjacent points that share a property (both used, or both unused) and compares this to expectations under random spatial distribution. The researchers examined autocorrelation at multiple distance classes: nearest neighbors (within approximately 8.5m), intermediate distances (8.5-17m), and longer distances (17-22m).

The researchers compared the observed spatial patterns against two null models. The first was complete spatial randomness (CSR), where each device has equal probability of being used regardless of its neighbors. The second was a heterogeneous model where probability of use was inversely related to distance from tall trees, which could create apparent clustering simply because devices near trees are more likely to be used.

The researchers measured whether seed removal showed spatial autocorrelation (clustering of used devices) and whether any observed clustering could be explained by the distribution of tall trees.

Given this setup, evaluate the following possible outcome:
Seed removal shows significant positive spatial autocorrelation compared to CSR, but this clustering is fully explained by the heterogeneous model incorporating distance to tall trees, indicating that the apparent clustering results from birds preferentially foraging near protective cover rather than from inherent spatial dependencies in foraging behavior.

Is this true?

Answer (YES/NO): NO